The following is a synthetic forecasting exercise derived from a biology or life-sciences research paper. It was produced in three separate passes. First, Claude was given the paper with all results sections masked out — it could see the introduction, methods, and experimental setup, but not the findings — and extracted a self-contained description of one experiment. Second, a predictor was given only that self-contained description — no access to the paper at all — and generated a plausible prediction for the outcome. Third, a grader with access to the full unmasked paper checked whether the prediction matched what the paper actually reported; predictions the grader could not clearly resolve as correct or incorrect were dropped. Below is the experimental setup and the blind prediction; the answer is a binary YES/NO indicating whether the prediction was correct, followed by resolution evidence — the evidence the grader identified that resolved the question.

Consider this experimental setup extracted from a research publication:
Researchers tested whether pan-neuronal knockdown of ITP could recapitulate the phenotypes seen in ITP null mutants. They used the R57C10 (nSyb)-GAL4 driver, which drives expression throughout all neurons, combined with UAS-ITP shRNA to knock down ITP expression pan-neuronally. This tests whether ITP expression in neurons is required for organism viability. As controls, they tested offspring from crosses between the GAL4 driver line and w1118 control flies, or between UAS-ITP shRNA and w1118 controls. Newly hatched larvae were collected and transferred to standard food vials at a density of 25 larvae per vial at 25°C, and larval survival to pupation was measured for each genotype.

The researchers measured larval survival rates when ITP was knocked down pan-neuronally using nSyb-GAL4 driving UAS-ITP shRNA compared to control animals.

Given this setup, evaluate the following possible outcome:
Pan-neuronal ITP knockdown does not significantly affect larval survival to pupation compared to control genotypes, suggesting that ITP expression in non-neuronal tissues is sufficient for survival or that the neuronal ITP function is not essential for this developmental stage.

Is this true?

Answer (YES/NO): NO